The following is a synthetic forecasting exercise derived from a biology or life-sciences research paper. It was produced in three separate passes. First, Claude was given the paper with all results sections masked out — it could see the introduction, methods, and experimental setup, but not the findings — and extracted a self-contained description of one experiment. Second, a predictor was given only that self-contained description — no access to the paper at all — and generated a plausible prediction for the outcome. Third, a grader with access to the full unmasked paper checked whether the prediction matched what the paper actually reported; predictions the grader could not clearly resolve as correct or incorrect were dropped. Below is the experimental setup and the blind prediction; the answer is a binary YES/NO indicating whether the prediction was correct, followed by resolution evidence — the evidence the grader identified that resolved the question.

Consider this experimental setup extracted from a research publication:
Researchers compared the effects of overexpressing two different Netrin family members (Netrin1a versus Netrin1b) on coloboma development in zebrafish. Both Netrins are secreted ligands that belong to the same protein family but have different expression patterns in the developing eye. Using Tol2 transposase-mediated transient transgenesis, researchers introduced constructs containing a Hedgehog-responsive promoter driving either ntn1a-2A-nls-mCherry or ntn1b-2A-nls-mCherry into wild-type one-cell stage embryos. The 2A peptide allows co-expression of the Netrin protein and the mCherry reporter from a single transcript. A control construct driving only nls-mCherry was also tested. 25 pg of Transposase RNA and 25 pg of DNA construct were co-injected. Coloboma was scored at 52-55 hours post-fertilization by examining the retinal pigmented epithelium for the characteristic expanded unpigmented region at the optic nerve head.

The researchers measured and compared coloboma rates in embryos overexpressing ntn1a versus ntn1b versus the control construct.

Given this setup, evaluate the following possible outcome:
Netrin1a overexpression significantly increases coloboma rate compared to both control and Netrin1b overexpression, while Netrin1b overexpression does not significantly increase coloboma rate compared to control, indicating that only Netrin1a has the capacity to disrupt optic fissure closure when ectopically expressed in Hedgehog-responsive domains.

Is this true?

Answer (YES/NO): NO